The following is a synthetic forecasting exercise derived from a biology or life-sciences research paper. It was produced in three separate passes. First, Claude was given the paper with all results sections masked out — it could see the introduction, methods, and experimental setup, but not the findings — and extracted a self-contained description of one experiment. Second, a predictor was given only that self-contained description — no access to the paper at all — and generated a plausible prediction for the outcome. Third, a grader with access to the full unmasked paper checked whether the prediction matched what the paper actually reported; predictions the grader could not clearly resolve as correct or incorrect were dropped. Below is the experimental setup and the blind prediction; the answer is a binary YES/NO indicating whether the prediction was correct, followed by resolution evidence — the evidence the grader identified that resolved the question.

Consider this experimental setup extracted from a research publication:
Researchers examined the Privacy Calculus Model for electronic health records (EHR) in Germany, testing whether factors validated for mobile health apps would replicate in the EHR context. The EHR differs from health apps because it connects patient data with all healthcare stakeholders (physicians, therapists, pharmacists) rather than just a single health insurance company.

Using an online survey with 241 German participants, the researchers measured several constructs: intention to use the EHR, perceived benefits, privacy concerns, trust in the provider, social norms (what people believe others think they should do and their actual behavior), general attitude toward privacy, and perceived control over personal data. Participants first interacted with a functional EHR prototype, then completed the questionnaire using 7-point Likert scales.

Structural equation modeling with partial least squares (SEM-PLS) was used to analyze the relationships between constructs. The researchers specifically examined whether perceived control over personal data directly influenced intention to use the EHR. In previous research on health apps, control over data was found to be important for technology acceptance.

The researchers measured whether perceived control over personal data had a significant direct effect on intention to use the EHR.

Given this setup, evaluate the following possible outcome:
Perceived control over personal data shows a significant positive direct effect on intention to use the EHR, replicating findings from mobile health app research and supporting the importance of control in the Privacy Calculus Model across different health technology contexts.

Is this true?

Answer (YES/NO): NO